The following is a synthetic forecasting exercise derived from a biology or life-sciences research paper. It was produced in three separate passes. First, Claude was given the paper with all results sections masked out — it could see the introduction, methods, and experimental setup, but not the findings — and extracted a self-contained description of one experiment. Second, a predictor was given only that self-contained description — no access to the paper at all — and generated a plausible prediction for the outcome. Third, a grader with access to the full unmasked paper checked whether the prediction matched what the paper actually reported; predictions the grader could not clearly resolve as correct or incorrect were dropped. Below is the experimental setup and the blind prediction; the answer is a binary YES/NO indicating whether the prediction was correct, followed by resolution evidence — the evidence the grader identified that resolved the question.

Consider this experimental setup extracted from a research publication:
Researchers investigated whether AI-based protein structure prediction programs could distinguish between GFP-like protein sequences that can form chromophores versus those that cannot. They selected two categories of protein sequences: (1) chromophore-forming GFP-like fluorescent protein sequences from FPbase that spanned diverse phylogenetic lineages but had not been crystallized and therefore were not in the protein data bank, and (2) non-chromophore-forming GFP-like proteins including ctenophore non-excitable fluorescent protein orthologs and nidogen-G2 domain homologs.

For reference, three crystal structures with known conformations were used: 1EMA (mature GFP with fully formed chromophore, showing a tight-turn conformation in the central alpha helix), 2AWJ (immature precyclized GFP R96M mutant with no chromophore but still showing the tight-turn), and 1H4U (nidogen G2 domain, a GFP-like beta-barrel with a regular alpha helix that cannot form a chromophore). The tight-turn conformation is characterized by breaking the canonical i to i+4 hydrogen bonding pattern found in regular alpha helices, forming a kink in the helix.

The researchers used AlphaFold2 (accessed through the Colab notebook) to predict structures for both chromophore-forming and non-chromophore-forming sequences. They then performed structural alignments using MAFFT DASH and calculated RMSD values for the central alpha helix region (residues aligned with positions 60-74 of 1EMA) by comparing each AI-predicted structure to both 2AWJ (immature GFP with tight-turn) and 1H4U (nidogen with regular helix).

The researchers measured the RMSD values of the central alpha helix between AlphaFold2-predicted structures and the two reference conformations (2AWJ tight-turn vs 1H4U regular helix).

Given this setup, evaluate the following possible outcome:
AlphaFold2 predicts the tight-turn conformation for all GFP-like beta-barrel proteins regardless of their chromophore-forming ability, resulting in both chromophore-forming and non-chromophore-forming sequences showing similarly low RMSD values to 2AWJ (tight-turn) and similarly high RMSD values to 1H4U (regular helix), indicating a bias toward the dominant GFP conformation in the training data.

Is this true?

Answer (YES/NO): NO